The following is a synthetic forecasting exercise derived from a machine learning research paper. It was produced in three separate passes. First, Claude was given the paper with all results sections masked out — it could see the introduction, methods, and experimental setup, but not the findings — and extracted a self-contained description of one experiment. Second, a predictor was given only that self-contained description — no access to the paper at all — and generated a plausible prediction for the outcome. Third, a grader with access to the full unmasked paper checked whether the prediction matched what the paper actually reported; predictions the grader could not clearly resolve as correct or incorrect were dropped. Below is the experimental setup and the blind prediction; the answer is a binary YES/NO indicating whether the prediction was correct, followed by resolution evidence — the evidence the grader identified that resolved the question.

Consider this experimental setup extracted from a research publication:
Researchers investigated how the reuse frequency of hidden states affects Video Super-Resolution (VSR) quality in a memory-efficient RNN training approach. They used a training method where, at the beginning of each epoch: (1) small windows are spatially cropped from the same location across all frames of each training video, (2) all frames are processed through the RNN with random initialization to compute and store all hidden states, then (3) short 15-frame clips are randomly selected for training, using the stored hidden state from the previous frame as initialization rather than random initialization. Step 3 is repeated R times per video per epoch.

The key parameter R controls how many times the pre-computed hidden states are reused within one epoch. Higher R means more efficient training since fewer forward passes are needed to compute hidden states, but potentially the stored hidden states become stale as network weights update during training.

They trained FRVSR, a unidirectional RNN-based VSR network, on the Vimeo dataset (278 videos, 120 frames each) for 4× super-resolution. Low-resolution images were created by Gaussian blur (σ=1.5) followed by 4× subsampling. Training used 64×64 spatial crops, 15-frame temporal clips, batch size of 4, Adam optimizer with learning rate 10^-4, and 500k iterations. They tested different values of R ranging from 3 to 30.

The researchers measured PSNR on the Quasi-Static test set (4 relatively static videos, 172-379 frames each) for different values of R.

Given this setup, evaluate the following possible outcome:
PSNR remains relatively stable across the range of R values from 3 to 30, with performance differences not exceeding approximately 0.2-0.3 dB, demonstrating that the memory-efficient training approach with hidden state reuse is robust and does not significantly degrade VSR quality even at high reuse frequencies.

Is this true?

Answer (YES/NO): NO